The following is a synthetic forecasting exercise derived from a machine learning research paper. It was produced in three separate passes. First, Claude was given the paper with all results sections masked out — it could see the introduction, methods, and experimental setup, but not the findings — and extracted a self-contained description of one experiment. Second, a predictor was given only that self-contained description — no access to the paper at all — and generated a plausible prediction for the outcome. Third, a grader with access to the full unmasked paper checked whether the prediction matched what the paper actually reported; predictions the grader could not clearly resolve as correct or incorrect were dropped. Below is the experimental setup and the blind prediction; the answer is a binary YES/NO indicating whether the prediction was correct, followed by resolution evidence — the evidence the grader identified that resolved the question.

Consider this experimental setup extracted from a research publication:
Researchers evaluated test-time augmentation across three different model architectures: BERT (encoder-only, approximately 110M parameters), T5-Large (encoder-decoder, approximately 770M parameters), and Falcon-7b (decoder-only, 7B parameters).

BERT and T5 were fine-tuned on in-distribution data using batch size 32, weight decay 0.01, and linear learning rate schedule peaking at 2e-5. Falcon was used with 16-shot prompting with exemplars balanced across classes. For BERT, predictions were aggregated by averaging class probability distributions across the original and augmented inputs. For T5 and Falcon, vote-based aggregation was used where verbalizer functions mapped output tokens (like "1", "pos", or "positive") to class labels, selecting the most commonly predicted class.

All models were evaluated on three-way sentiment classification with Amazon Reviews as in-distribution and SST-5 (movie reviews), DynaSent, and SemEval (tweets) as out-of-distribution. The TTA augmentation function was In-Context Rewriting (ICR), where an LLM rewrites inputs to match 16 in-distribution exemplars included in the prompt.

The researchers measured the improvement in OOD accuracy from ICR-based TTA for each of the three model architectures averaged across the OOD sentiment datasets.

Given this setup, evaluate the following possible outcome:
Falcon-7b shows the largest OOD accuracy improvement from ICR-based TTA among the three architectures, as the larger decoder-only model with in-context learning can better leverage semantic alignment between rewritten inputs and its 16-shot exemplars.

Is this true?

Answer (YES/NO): NO